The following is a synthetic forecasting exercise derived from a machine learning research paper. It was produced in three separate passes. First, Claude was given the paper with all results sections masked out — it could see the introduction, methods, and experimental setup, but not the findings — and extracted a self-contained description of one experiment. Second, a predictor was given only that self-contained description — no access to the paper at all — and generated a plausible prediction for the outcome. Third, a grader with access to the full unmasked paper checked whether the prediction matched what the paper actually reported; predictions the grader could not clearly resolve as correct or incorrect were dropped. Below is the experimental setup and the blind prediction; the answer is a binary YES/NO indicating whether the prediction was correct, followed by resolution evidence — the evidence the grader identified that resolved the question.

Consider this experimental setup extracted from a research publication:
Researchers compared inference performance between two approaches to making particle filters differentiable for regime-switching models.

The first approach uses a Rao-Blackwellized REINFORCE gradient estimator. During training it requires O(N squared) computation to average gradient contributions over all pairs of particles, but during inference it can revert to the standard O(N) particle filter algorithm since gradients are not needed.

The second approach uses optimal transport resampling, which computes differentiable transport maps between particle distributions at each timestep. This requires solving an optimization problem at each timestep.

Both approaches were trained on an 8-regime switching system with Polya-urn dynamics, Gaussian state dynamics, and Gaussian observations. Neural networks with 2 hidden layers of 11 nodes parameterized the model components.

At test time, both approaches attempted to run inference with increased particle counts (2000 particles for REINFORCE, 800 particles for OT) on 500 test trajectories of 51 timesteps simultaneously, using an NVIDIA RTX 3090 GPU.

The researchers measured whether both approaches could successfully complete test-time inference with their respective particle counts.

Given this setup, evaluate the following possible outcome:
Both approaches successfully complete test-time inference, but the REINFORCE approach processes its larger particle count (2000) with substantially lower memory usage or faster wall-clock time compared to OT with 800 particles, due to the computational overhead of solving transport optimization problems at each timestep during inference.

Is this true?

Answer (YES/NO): NO